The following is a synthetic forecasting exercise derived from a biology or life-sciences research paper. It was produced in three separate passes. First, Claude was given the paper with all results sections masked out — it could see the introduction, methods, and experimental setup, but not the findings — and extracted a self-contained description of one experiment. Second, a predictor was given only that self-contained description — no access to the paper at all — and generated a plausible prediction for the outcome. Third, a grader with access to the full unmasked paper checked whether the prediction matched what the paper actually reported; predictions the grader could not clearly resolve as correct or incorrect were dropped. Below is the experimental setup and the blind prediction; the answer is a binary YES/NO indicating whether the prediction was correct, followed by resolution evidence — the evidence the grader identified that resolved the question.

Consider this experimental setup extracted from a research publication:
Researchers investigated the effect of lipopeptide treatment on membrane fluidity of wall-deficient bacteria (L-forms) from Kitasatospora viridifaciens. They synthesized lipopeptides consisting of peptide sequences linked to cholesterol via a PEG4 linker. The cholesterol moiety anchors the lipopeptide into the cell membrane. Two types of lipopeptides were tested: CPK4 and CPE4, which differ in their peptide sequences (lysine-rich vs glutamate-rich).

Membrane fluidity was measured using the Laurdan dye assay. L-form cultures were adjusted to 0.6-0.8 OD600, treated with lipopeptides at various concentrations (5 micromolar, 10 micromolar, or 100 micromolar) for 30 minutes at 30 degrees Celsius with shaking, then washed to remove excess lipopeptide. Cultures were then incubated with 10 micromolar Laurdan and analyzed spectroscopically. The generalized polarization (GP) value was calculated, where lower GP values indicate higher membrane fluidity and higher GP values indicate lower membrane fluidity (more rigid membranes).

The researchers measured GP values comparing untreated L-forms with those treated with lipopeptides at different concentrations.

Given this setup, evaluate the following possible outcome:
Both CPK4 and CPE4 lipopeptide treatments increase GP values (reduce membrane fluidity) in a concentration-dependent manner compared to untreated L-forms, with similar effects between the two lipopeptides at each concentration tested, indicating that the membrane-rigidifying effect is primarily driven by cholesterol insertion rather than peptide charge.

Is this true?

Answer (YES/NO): NO